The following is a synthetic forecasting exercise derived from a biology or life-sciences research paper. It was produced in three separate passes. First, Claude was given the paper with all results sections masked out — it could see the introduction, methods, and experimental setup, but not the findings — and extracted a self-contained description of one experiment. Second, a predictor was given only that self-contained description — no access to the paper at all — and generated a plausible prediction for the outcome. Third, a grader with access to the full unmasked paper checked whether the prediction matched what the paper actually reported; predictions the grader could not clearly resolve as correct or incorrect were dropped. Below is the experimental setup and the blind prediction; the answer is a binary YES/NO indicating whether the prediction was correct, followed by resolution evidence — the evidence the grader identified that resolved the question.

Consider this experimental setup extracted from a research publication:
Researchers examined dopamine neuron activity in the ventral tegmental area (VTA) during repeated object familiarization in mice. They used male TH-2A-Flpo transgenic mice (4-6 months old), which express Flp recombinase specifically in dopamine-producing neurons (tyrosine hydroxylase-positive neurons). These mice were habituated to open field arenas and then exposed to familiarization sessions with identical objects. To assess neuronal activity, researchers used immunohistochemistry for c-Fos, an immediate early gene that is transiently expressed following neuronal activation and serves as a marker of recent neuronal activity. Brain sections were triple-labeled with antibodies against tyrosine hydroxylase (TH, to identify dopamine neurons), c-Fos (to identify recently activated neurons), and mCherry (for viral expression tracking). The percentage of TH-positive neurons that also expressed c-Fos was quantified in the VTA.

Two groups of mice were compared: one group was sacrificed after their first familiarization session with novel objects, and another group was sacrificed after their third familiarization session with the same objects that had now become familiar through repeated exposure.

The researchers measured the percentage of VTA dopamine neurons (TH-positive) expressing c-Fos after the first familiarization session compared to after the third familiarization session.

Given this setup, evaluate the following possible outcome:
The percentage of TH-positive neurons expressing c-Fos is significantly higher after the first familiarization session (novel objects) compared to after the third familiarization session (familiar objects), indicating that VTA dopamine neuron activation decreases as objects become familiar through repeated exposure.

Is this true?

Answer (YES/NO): YES